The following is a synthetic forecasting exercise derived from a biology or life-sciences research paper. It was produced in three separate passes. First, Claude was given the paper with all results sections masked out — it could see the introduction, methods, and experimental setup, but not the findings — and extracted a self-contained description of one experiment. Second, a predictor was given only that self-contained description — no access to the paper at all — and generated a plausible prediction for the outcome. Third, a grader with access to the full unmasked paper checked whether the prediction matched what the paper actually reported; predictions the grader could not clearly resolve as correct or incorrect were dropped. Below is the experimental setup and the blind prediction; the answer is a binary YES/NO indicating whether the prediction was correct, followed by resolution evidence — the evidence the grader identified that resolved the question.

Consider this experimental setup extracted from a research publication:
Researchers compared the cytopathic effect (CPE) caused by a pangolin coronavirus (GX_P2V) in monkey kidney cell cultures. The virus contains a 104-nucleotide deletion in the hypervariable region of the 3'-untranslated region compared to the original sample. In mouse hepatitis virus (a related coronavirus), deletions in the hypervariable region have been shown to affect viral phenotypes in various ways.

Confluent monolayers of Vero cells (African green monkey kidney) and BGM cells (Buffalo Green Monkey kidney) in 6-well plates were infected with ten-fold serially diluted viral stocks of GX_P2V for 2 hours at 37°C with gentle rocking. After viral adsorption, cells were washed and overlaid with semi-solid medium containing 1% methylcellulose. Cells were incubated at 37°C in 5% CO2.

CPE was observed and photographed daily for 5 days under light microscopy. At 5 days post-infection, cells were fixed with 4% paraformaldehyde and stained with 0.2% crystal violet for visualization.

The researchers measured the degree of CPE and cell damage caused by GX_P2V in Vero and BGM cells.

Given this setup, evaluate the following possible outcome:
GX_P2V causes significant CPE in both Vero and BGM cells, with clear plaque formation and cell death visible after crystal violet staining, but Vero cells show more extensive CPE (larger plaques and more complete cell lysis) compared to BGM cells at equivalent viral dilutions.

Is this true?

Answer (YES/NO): NO